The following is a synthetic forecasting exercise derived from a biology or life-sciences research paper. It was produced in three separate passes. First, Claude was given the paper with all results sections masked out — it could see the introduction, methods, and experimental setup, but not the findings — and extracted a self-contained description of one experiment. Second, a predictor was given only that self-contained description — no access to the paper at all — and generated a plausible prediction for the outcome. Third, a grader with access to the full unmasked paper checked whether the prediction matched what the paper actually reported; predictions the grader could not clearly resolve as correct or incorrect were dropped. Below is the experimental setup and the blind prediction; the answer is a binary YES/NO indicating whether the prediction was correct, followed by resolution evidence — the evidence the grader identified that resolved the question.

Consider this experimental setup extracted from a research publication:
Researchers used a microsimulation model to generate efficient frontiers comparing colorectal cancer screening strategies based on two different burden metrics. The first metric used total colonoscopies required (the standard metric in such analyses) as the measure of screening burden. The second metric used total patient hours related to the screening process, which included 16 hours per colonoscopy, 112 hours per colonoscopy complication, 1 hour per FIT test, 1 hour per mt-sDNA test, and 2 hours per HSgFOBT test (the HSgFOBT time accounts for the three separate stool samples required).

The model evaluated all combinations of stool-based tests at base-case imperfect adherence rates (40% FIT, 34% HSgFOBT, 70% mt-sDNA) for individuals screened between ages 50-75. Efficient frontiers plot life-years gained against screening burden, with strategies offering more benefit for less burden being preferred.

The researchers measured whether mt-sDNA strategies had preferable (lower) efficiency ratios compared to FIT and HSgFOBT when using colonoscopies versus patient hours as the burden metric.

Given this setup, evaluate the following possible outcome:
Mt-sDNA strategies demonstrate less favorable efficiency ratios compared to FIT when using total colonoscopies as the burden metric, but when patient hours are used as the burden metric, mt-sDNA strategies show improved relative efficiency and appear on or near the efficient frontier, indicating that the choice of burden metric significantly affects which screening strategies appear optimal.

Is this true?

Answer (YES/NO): NO